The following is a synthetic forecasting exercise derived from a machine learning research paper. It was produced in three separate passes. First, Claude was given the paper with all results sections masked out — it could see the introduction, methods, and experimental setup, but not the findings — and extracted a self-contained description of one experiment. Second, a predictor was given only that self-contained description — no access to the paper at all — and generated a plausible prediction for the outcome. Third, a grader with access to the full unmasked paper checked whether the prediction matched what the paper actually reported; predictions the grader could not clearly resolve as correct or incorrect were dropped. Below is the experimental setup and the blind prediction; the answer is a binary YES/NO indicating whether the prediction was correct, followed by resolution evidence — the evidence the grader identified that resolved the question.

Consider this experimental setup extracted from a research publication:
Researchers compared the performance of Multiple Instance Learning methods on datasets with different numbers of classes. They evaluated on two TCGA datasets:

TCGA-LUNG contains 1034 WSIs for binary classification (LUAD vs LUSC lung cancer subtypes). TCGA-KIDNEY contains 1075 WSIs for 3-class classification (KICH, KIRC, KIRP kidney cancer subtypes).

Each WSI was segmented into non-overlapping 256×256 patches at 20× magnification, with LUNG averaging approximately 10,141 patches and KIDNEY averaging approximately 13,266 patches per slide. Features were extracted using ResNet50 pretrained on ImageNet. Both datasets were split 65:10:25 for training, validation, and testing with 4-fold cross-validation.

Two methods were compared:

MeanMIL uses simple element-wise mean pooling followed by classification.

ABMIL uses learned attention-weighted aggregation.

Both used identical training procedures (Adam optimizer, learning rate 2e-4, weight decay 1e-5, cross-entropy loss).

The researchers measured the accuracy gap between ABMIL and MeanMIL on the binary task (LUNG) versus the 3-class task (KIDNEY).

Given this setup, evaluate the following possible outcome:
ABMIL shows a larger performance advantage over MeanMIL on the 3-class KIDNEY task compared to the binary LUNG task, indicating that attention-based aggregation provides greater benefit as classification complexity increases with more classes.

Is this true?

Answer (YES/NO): NO